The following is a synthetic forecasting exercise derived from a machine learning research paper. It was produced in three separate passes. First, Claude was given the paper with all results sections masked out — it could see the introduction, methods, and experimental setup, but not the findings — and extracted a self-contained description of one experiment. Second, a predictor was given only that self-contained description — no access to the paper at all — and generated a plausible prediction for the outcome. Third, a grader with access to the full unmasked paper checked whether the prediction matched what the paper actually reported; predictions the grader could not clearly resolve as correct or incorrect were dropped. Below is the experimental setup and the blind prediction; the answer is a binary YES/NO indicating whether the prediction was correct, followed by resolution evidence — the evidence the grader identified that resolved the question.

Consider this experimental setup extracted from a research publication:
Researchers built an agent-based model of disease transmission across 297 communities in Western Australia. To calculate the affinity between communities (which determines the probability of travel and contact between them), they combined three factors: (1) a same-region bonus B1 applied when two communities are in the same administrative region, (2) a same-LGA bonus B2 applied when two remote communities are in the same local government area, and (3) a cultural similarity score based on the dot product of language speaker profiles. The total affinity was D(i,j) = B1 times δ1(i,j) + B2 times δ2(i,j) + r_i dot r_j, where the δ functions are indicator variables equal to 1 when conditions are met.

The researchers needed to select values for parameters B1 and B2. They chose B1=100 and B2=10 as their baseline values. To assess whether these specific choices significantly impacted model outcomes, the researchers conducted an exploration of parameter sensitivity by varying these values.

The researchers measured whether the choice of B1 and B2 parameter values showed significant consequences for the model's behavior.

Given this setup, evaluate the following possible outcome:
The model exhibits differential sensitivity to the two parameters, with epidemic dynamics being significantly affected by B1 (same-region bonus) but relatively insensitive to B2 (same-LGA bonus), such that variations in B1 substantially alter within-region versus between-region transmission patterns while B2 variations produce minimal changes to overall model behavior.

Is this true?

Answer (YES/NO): NO